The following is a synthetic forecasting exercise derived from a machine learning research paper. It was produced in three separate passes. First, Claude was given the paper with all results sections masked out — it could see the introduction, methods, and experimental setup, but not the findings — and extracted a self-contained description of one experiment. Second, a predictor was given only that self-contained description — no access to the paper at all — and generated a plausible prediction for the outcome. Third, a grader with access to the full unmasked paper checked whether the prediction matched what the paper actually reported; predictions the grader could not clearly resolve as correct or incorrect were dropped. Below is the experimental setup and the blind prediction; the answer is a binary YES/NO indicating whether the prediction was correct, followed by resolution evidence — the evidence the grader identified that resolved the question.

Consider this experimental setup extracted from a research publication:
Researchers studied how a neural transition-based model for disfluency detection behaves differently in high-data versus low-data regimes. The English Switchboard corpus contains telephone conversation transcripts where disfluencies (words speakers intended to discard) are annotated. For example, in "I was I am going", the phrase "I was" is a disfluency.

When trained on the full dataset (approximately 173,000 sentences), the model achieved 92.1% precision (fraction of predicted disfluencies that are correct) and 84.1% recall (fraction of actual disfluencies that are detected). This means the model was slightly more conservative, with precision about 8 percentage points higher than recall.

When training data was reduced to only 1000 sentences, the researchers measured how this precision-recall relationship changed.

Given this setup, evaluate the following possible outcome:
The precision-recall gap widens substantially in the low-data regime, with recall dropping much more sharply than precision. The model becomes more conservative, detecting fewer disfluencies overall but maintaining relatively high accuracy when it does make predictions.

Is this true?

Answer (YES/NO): YES